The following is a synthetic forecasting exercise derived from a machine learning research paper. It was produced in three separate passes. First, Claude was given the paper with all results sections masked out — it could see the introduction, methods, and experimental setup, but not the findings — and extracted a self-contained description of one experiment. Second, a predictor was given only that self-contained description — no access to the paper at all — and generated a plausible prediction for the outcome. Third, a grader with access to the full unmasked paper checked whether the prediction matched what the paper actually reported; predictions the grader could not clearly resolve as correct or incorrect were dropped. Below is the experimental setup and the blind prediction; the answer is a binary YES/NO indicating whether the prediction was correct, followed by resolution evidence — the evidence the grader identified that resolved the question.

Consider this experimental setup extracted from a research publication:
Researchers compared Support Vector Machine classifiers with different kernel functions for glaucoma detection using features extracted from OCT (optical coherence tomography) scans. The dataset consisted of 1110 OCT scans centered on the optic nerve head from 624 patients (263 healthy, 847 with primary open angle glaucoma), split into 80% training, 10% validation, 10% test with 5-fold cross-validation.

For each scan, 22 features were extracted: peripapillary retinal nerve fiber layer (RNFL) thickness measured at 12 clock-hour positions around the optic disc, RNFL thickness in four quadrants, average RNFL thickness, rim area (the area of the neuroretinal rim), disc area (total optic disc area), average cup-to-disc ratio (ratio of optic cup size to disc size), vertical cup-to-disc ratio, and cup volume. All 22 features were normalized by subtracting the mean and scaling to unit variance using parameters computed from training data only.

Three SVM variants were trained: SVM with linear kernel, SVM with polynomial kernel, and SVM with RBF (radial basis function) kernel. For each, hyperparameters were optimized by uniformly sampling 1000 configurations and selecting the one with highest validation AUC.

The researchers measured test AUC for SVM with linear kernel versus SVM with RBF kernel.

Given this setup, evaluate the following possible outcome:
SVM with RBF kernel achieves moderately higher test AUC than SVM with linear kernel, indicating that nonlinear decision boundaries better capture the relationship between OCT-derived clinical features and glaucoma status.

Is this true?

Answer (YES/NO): NO